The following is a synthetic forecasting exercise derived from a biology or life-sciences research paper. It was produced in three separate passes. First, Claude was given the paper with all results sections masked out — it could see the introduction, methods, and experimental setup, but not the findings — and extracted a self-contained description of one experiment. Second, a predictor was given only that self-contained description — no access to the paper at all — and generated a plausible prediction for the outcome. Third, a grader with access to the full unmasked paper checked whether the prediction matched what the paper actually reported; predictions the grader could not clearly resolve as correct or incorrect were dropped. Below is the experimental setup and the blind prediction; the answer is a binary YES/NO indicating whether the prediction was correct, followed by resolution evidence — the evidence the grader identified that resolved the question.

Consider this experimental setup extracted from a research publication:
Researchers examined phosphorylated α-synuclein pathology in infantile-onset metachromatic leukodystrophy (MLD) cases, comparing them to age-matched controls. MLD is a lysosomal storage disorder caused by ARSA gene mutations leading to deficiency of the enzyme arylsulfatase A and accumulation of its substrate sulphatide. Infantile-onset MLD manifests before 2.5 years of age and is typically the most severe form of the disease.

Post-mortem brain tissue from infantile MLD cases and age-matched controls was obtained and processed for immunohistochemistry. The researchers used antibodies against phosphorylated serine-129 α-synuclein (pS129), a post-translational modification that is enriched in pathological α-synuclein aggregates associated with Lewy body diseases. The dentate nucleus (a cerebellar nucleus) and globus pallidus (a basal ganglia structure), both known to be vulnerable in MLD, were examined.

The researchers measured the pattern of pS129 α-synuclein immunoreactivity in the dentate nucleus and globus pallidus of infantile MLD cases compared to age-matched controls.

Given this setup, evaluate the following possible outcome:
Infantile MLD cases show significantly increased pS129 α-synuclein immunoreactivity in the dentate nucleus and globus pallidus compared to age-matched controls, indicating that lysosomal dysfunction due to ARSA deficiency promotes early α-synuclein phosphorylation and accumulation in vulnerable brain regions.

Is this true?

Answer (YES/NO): NO